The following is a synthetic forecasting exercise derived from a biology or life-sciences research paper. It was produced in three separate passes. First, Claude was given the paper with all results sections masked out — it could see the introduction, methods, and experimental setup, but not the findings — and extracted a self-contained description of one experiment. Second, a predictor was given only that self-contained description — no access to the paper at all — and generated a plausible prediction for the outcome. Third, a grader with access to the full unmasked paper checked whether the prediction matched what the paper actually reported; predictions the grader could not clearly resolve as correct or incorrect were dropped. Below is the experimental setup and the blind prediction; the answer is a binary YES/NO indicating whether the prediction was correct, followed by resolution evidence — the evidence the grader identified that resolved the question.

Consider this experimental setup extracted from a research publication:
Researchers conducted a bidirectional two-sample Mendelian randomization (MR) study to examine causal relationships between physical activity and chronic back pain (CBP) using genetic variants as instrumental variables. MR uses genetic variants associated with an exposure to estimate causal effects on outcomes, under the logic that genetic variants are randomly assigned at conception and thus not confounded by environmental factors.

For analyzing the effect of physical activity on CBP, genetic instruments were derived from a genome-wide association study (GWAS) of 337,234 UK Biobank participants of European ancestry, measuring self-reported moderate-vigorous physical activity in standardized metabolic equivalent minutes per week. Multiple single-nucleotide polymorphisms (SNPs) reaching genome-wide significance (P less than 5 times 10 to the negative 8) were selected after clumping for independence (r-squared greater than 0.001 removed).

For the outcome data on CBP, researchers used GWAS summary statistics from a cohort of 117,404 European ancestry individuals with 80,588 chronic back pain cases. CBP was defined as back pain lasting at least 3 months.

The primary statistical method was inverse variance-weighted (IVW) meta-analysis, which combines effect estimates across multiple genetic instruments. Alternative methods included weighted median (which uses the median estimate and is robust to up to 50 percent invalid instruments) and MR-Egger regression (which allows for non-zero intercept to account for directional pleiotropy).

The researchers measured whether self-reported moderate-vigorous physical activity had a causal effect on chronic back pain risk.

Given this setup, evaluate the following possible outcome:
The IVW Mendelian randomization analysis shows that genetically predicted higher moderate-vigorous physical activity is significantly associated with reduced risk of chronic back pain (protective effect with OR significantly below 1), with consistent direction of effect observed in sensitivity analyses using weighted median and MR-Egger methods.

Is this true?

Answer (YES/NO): NO